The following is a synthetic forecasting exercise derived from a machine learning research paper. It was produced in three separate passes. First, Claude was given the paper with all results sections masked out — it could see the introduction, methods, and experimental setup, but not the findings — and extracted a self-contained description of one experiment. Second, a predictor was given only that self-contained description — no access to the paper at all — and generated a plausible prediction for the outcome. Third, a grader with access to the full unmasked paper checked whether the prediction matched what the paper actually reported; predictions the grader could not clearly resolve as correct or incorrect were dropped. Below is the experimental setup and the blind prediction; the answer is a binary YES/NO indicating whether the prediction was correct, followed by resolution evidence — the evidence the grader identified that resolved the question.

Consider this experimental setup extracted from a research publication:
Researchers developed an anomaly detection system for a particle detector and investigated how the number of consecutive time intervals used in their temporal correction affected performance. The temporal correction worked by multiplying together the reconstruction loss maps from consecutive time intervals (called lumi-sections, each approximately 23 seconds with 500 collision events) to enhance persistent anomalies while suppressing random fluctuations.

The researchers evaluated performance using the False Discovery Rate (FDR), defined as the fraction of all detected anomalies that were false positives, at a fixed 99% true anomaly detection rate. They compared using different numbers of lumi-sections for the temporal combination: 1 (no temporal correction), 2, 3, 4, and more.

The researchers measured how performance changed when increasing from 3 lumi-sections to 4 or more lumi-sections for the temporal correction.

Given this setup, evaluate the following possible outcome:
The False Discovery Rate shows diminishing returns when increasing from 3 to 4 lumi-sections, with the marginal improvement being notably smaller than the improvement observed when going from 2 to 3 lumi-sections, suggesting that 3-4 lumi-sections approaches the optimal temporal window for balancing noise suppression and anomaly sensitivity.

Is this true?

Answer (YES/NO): YES